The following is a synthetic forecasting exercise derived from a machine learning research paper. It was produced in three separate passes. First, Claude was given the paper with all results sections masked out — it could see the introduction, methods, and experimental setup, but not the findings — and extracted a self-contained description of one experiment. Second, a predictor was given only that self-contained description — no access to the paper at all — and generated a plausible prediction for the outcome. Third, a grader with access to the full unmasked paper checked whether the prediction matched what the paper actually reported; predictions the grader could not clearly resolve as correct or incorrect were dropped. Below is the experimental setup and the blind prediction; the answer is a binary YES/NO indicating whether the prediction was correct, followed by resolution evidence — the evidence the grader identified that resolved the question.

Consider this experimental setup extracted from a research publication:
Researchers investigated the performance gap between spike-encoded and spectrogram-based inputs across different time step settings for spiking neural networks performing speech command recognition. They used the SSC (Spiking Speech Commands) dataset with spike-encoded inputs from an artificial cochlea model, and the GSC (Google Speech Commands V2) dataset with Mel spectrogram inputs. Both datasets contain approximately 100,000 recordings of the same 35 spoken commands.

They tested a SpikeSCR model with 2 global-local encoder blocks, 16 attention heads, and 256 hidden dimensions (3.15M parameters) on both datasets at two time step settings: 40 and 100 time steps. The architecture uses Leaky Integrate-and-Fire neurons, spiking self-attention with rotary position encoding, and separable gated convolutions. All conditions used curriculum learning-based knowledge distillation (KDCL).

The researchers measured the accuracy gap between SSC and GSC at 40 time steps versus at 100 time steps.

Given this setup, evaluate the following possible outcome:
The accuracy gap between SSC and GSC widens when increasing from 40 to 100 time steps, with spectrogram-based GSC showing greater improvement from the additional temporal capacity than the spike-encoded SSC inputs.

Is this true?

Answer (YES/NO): NO